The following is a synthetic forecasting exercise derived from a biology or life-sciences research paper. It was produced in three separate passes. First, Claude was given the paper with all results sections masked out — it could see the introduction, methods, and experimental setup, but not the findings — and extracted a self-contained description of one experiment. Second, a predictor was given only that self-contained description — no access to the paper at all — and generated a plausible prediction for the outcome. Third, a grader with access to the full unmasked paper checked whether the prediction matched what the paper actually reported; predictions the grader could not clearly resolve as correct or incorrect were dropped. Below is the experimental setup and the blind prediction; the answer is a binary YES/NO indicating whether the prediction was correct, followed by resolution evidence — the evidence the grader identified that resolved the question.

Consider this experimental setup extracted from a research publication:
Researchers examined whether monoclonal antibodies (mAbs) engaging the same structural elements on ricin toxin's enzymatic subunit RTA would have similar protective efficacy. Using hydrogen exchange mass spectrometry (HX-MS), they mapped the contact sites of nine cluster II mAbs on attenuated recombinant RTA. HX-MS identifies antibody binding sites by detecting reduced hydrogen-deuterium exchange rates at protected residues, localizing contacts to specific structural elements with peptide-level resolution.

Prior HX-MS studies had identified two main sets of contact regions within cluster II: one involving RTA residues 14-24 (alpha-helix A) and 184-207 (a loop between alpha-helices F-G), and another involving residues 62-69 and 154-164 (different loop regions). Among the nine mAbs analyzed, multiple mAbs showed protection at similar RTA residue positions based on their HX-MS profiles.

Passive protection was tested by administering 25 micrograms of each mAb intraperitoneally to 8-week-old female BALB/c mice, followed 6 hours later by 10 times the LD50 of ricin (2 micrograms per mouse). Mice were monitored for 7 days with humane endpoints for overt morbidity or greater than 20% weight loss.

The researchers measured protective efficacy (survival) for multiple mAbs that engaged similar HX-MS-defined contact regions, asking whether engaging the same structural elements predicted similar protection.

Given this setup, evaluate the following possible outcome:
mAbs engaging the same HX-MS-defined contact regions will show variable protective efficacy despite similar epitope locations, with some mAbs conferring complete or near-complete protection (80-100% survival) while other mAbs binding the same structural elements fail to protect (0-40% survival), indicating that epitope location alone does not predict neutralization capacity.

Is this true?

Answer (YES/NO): NO